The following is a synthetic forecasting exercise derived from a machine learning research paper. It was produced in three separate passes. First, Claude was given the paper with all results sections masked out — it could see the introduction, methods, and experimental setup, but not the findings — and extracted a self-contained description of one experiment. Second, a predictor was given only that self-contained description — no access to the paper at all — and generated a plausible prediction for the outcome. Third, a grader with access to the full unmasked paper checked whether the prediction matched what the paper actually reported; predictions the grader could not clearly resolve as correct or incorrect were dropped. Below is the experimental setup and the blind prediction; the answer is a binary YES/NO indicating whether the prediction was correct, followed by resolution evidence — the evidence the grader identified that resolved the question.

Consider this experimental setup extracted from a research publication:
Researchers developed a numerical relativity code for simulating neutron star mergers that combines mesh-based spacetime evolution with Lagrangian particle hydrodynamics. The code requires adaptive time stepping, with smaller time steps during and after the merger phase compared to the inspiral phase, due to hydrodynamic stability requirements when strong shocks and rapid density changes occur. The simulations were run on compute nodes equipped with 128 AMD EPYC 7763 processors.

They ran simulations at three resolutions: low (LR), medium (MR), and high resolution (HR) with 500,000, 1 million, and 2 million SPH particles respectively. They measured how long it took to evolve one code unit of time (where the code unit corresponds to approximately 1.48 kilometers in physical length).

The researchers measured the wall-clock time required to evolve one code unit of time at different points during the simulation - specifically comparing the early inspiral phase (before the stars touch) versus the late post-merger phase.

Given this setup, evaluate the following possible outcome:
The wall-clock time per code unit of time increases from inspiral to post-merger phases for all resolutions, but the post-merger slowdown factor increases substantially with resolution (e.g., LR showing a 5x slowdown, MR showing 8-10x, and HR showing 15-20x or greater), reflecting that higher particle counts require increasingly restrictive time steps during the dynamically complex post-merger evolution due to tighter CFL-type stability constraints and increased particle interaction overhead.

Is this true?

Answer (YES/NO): NO